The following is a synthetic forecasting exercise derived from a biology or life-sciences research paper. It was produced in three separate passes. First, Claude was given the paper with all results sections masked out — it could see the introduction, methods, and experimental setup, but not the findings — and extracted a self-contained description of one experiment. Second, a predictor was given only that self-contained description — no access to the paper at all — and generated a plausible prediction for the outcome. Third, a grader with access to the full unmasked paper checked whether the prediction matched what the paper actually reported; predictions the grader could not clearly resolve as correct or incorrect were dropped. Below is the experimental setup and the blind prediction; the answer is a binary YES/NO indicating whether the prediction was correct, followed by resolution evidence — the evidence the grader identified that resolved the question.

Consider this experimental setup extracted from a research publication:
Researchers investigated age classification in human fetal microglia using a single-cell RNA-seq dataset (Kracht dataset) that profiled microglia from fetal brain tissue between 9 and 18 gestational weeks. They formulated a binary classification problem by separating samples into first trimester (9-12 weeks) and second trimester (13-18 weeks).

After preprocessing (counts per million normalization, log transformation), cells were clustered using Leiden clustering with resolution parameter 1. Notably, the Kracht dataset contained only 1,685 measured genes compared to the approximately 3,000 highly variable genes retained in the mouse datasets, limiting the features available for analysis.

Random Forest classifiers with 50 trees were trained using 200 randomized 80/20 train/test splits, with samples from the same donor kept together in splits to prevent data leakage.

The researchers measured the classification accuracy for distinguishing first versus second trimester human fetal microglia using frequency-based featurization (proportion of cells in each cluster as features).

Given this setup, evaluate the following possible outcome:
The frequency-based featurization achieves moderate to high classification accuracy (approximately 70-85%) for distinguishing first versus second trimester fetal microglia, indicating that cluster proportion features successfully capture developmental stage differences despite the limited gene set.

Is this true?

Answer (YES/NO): NO